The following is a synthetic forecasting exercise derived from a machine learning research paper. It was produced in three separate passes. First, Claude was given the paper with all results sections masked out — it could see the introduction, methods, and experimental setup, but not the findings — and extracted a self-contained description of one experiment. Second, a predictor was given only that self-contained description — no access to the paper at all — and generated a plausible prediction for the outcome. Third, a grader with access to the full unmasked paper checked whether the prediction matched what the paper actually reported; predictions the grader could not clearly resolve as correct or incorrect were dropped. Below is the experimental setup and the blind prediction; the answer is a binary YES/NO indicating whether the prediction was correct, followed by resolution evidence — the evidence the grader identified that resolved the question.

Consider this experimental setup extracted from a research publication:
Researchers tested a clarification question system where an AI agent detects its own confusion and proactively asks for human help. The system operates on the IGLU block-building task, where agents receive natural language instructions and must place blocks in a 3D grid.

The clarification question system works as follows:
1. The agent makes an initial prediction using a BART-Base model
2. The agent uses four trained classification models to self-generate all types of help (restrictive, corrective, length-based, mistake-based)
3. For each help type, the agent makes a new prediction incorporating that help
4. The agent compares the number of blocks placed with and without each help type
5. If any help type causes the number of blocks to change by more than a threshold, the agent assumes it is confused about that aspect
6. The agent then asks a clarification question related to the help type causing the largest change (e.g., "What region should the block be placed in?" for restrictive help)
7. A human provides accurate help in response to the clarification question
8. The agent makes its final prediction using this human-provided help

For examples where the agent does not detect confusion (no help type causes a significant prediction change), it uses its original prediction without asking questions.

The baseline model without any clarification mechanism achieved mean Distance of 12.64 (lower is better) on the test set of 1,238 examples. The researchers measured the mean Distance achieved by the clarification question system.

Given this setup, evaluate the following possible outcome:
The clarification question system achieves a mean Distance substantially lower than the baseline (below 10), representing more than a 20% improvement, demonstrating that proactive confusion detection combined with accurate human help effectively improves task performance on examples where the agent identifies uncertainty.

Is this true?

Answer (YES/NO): NO